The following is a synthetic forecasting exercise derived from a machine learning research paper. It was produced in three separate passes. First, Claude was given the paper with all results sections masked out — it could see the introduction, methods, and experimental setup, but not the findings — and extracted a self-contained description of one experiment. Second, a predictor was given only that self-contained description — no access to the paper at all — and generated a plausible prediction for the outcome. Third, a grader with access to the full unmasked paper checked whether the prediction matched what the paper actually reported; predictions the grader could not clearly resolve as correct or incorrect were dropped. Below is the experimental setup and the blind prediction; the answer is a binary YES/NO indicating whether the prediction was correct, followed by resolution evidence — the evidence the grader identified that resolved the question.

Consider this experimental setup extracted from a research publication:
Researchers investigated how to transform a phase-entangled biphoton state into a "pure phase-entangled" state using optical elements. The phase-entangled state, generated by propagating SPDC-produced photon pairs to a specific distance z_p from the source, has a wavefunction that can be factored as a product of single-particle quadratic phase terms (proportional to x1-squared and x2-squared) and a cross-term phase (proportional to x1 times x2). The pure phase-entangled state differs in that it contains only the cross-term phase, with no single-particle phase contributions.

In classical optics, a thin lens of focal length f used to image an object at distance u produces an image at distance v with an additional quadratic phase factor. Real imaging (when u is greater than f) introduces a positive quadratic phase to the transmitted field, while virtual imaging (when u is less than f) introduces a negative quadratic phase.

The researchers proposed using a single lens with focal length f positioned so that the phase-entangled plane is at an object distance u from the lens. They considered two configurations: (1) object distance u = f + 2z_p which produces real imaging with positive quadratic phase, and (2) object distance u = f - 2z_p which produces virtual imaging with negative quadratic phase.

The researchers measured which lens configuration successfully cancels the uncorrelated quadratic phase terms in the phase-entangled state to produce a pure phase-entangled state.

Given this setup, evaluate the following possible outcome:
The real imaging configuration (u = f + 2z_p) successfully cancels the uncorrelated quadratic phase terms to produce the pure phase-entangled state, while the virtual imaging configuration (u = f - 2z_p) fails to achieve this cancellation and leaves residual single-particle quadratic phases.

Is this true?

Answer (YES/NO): NO